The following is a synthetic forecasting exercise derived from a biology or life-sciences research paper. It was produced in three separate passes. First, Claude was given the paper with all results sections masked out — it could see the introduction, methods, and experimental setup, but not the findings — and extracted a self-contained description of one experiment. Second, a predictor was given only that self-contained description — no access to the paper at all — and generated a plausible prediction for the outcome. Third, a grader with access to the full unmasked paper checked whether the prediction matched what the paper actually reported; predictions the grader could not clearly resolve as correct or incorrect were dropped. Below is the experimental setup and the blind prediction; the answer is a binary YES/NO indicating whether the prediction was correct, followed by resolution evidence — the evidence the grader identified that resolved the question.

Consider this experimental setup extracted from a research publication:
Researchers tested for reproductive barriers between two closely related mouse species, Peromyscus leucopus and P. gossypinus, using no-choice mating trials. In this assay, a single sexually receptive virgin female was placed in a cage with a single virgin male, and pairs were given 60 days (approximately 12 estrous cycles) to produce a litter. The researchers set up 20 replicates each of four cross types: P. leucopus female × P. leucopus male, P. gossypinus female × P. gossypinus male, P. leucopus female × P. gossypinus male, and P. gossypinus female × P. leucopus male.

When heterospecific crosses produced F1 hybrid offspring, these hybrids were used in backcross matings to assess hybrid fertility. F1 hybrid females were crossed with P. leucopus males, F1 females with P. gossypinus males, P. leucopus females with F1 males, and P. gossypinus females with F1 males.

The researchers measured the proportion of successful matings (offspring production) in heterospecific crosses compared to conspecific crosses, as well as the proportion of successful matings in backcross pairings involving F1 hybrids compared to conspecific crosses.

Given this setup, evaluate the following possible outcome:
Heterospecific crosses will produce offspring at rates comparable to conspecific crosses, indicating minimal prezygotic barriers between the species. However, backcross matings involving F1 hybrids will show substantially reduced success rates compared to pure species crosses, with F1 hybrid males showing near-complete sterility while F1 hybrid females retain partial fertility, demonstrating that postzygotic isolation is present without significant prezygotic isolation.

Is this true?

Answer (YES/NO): NO